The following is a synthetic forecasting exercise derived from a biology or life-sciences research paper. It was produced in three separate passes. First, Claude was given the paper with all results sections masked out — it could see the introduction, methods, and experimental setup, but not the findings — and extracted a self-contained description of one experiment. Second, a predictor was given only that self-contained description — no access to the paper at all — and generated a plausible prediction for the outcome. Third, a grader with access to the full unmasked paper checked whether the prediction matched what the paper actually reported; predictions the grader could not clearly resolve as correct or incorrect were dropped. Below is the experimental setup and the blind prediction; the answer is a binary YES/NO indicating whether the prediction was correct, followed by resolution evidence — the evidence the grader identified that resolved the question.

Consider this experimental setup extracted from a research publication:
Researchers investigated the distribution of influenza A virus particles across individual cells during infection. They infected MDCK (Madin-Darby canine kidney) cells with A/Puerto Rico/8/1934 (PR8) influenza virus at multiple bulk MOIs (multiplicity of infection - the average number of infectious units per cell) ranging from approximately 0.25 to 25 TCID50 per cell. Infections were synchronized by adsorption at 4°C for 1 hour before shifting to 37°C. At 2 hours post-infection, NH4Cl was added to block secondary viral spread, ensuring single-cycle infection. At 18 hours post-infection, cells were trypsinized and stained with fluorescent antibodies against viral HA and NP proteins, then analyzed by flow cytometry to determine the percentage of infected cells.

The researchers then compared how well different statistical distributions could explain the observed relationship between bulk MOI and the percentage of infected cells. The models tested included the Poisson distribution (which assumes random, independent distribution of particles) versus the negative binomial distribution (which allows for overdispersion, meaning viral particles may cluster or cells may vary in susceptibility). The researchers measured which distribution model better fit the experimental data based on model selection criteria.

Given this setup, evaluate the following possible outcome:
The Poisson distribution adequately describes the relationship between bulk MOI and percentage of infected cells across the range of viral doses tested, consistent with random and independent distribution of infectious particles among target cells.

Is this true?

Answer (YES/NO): NO